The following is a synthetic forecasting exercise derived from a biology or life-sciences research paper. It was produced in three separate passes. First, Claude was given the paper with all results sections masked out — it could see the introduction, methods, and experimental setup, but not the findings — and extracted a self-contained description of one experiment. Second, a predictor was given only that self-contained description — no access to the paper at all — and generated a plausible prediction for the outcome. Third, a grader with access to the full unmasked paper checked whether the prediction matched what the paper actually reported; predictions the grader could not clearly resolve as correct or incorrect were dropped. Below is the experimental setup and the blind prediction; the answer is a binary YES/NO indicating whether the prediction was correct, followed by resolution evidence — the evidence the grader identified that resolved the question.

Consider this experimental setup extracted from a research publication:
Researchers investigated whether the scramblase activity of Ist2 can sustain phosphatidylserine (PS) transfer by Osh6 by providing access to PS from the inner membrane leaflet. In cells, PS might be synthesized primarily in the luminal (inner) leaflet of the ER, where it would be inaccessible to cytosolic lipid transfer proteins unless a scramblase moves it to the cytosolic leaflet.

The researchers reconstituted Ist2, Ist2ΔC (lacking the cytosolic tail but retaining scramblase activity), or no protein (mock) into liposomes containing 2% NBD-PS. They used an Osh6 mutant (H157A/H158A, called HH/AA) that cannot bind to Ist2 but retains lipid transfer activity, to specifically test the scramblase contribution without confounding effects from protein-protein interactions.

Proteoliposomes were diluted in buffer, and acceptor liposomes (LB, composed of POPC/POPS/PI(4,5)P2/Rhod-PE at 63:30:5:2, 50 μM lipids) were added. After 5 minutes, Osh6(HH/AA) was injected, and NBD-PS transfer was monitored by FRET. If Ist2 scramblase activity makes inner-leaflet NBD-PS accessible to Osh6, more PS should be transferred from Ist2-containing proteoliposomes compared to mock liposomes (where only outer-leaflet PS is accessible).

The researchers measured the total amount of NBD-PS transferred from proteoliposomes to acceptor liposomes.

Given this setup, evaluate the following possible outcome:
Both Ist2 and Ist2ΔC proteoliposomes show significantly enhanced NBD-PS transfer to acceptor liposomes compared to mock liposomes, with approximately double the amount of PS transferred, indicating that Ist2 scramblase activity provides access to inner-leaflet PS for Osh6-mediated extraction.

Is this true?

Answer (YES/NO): NO